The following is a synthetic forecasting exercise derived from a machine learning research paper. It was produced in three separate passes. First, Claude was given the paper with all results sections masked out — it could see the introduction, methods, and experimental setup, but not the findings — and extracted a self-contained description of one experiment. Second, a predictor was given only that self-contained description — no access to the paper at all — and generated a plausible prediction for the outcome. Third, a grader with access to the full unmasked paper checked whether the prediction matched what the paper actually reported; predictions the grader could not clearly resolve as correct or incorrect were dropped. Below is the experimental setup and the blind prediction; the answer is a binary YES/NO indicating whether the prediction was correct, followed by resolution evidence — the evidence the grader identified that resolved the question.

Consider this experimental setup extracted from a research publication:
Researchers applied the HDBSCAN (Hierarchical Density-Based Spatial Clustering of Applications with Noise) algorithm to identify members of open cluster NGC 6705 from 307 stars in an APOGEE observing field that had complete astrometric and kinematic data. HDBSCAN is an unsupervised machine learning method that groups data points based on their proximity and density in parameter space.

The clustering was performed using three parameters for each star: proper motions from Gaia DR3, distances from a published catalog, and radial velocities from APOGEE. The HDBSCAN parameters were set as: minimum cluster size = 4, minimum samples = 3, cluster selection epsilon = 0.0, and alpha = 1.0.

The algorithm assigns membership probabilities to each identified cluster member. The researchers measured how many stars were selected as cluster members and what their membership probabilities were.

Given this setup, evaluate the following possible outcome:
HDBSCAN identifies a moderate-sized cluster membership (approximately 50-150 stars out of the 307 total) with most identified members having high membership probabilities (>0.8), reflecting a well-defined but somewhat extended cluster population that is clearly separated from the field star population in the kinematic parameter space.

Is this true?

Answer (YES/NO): NO